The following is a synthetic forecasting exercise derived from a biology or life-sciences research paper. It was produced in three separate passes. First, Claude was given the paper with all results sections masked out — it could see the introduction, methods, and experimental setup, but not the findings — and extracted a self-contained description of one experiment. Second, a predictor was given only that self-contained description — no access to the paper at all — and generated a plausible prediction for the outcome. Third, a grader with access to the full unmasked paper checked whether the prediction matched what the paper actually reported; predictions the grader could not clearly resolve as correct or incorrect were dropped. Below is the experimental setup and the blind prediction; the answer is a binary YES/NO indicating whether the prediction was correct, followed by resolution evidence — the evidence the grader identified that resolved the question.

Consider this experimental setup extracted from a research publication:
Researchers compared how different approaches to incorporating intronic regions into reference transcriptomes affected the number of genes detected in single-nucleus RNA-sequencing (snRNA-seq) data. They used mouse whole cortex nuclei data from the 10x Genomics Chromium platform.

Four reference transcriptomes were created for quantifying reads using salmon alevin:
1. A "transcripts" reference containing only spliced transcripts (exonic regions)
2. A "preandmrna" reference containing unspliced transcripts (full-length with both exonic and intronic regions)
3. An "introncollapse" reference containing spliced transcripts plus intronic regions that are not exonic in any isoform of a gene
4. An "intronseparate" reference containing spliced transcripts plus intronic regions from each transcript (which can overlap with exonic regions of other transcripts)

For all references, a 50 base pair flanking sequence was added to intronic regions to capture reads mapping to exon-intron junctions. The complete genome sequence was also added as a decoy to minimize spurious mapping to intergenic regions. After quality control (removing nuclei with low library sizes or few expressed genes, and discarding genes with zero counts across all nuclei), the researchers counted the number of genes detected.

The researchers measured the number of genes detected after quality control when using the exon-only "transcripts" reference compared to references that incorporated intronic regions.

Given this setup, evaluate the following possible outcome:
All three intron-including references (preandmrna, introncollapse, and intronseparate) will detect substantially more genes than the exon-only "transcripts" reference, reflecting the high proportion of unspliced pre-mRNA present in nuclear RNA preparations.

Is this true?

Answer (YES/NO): YES